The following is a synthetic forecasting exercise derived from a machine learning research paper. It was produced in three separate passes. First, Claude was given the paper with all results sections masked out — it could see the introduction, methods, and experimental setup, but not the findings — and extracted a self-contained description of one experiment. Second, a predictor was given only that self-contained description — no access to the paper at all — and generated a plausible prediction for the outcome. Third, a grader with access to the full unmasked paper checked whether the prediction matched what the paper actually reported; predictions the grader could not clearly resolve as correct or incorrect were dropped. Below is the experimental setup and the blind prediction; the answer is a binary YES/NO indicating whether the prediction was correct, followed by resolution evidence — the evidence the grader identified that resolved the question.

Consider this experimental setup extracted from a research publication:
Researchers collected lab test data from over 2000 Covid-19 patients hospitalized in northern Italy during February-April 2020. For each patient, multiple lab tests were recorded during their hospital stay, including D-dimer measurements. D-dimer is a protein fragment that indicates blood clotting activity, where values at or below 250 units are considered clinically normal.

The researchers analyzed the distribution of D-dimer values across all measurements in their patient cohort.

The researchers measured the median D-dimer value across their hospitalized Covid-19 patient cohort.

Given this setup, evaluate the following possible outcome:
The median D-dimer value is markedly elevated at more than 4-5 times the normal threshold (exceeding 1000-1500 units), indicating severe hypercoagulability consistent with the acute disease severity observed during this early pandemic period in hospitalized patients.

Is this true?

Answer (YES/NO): NO